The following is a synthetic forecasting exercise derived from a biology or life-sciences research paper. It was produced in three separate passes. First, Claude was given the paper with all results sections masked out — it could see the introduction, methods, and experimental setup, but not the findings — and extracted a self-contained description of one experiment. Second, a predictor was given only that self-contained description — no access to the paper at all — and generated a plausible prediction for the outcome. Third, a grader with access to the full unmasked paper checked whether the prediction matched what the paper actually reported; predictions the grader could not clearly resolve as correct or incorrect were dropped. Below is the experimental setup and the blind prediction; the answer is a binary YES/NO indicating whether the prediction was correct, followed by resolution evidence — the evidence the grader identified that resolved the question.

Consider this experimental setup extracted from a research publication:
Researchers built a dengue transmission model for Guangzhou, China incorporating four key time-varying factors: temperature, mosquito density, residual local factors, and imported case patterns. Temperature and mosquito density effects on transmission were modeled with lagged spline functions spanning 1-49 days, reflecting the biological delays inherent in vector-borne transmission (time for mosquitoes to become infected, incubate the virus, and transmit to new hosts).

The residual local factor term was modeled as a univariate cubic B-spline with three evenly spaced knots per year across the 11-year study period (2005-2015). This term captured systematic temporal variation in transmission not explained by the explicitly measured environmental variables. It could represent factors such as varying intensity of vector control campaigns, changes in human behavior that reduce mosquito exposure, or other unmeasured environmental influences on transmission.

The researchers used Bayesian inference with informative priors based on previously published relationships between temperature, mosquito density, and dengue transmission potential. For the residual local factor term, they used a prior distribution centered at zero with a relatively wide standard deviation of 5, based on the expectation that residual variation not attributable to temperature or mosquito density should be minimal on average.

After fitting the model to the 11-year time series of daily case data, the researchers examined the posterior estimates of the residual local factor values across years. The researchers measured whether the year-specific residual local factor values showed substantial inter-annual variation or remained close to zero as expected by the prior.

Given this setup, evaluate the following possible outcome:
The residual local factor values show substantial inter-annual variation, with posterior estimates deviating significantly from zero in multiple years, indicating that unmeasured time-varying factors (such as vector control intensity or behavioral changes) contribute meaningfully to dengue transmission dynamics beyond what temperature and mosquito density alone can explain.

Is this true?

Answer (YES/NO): NO